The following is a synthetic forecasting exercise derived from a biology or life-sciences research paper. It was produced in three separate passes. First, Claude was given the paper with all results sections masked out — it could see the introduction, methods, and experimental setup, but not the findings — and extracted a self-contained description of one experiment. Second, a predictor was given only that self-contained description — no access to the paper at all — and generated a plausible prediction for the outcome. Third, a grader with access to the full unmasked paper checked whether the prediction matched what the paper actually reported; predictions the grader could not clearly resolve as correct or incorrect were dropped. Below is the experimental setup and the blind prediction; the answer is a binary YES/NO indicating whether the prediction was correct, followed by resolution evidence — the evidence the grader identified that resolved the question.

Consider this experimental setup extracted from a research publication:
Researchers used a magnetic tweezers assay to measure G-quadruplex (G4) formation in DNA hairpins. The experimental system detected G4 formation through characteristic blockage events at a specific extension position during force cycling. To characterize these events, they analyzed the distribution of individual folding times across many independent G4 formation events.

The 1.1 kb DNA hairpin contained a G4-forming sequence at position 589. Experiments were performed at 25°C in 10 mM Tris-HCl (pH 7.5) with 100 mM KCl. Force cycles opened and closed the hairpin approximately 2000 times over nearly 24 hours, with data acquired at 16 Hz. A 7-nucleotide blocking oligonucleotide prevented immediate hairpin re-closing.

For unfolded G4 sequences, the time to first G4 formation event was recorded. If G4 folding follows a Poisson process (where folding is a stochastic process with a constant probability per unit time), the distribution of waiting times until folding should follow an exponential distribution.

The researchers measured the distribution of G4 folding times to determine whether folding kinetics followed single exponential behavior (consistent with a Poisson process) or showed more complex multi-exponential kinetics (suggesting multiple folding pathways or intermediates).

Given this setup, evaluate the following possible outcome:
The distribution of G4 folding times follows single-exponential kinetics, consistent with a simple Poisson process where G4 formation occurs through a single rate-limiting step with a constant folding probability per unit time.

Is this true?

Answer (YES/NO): YES